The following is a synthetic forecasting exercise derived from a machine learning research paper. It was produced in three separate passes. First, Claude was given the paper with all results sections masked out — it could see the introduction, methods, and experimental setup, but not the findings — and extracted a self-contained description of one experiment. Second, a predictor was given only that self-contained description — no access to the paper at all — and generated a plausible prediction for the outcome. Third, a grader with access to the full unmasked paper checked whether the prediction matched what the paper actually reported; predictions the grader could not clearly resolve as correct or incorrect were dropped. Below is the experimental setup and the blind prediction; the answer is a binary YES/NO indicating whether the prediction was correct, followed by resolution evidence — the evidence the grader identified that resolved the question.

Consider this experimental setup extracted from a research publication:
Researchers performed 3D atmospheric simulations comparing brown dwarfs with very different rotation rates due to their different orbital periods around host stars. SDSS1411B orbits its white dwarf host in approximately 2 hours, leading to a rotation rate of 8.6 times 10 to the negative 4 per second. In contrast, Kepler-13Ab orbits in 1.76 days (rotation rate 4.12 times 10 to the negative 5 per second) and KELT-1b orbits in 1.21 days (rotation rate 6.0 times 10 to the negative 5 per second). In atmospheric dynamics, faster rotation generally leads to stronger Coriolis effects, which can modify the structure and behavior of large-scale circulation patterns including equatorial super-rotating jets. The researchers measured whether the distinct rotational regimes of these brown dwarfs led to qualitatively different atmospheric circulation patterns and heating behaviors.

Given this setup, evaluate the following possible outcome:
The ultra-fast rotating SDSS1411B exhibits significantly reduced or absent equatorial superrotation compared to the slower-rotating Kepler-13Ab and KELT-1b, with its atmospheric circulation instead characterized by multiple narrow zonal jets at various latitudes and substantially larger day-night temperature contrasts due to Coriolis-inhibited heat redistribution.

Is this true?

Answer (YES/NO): NO